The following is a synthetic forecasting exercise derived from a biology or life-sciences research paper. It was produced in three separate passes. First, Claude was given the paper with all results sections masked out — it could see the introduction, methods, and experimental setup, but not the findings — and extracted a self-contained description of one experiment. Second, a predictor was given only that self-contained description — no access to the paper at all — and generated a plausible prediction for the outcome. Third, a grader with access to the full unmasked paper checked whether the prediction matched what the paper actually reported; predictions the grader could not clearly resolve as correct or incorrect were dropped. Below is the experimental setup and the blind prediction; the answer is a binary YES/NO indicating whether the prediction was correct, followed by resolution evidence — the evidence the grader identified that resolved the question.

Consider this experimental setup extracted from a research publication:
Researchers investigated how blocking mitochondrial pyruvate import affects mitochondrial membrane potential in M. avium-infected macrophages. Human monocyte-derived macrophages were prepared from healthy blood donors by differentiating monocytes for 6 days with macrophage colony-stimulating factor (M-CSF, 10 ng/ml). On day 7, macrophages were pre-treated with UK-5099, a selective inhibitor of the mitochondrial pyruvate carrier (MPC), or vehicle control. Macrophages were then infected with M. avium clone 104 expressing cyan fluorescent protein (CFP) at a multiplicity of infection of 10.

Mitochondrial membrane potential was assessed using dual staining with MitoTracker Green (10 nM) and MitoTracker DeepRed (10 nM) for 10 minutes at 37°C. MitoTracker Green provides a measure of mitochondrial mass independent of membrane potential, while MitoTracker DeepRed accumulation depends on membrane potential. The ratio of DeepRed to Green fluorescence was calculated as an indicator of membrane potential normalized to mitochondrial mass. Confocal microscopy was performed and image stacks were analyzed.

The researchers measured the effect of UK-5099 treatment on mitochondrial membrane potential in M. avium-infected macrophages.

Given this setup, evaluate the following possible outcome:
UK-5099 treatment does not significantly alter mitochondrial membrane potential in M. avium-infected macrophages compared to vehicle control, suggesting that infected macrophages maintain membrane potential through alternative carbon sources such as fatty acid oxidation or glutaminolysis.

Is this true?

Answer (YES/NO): NO